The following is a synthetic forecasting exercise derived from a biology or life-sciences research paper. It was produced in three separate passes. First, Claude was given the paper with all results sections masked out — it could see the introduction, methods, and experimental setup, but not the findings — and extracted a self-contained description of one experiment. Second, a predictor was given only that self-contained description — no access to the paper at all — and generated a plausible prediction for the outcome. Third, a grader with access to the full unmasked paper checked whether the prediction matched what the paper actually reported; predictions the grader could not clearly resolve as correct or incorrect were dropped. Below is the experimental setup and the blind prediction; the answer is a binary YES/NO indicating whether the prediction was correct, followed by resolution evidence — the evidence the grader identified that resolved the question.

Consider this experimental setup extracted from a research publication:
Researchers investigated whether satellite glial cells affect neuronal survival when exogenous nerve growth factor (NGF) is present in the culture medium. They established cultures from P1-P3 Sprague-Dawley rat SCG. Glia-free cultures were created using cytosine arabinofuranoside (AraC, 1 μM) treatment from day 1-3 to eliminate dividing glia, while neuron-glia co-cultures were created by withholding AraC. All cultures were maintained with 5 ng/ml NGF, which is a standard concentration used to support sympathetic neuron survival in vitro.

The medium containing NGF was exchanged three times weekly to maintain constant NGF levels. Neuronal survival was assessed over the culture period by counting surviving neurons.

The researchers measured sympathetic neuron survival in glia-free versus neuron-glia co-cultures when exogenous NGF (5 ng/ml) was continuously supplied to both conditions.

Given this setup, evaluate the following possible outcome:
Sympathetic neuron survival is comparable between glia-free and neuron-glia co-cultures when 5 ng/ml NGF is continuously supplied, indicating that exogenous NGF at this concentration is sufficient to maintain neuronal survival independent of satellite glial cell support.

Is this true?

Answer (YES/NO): YES